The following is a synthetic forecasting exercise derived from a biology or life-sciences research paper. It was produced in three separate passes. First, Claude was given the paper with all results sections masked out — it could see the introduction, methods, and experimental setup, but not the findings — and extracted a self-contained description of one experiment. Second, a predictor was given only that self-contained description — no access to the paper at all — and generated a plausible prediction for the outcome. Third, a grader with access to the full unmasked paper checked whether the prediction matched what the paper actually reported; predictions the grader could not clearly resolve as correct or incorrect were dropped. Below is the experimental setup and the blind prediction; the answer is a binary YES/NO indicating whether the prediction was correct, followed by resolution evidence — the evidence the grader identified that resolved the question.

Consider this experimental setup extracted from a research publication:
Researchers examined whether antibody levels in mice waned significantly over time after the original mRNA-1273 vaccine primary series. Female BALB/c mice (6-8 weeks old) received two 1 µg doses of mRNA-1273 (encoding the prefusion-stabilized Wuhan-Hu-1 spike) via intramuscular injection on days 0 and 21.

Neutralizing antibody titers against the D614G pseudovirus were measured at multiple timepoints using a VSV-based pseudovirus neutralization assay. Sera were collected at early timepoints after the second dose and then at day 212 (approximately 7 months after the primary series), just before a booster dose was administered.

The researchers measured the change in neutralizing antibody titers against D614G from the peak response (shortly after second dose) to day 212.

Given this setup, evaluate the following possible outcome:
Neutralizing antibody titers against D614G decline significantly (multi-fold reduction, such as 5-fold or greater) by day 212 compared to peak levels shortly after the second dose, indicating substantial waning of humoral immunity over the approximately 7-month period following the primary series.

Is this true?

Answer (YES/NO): NO